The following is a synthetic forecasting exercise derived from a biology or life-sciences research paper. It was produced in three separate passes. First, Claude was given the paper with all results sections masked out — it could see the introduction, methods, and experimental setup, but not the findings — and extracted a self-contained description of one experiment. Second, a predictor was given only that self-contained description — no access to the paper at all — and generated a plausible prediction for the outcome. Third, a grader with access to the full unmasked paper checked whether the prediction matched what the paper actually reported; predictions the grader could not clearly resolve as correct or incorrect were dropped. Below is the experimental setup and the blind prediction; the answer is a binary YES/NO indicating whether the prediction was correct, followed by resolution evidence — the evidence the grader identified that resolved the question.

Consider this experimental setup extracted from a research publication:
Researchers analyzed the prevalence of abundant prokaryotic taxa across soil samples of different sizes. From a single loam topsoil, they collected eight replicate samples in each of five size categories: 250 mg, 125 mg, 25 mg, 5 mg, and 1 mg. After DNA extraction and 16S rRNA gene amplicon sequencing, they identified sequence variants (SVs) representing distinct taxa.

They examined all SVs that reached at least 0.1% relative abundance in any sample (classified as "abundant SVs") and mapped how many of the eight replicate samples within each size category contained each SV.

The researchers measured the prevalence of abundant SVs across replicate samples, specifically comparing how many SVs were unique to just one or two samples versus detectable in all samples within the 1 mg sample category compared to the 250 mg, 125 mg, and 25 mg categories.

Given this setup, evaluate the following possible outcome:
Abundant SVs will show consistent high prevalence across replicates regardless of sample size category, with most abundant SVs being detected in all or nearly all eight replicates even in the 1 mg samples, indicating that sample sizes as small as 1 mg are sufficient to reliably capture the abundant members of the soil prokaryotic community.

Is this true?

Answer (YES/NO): NO